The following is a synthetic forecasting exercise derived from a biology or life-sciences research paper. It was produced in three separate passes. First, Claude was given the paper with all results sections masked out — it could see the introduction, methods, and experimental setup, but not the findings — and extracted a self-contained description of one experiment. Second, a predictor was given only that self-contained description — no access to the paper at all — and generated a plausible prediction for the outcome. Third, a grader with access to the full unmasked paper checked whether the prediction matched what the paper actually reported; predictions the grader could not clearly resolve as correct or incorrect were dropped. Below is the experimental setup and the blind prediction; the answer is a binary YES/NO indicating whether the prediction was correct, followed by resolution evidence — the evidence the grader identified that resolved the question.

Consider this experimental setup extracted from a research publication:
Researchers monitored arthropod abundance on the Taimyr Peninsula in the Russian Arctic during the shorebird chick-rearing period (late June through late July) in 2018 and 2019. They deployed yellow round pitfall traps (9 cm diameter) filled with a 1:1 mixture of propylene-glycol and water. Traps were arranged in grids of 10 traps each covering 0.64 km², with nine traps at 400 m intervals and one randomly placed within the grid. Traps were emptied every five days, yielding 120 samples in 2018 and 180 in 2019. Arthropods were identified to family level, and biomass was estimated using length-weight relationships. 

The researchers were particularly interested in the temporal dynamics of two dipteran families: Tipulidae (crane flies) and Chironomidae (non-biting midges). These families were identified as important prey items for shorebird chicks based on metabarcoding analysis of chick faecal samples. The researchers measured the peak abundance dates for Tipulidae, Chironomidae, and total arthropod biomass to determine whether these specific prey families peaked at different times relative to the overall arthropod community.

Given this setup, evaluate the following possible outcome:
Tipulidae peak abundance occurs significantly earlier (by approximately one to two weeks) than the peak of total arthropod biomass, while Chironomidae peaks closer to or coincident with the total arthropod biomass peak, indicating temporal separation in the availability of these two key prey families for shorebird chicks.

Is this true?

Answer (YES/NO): NO